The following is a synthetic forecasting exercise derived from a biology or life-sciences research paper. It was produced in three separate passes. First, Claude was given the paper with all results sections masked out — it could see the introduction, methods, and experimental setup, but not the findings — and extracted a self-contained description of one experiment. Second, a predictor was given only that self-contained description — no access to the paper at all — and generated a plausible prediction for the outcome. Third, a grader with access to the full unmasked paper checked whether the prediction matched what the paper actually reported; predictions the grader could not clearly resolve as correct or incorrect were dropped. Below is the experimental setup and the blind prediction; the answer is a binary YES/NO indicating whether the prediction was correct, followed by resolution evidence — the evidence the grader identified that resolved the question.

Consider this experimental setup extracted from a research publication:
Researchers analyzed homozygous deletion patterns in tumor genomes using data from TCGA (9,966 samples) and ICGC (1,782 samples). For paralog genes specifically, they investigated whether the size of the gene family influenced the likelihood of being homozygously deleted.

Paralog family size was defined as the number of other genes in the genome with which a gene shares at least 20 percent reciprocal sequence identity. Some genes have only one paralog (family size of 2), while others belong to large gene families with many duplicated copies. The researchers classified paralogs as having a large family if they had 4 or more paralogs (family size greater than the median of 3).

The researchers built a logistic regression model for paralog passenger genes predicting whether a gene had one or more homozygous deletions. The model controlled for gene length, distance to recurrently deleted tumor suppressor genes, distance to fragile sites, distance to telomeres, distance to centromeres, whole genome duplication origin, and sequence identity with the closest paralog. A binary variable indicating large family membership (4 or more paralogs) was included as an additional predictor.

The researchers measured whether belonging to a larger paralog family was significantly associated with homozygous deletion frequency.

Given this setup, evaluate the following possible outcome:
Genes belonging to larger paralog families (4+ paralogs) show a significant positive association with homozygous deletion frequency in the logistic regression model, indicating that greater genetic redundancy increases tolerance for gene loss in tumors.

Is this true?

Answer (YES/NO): YES